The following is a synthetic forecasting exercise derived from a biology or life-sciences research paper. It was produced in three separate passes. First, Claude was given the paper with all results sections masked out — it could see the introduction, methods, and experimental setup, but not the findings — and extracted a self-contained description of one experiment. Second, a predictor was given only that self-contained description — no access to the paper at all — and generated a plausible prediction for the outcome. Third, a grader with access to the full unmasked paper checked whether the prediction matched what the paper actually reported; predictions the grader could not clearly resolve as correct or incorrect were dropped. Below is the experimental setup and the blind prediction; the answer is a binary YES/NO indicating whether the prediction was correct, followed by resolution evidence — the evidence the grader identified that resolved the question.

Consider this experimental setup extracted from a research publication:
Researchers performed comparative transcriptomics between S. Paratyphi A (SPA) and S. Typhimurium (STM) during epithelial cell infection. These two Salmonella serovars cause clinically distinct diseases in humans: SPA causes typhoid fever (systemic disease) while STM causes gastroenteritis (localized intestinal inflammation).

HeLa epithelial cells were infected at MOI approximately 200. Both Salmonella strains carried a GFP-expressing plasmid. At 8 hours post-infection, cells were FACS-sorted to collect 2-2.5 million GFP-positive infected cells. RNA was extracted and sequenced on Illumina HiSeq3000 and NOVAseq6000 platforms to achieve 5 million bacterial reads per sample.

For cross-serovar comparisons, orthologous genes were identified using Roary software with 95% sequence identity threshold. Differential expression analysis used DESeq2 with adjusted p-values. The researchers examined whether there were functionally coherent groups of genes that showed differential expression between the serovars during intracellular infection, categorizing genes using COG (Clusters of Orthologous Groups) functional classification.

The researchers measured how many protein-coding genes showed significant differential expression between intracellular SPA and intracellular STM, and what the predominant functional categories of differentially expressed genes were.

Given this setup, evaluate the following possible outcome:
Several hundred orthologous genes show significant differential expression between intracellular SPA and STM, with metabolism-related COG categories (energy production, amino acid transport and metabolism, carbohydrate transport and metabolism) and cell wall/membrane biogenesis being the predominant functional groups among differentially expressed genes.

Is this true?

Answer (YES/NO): NO